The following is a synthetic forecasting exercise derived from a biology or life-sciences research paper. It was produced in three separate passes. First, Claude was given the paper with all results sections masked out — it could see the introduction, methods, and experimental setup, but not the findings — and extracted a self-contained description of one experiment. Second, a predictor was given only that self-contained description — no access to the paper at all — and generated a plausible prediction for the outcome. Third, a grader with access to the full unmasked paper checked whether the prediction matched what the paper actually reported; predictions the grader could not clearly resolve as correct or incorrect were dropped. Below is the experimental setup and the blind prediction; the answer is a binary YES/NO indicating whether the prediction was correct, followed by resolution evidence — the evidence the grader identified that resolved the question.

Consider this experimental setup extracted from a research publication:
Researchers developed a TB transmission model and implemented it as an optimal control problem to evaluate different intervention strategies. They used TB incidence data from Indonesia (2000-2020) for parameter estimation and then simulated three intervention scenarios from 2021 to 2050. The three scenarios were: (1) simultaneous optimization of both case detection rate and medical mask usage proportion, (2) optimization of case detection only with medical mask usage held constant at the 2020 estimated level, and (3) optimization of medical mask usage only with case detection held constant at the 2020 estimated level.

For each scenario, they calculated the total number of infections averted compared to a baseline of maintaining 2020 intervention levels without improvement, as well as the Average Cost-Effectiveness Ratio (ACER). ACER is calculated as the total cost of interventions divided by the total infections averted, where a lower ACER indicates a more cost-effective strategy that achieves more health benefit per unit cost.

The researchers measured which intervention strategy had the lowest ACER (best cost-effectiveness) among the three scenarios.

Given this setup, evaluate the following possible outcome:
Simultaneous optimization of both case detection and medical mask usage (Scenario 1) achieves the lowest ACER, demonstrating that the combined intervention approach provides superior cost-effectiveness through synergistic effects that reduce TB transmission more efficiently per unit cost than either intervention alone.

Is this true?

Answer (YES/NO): YES